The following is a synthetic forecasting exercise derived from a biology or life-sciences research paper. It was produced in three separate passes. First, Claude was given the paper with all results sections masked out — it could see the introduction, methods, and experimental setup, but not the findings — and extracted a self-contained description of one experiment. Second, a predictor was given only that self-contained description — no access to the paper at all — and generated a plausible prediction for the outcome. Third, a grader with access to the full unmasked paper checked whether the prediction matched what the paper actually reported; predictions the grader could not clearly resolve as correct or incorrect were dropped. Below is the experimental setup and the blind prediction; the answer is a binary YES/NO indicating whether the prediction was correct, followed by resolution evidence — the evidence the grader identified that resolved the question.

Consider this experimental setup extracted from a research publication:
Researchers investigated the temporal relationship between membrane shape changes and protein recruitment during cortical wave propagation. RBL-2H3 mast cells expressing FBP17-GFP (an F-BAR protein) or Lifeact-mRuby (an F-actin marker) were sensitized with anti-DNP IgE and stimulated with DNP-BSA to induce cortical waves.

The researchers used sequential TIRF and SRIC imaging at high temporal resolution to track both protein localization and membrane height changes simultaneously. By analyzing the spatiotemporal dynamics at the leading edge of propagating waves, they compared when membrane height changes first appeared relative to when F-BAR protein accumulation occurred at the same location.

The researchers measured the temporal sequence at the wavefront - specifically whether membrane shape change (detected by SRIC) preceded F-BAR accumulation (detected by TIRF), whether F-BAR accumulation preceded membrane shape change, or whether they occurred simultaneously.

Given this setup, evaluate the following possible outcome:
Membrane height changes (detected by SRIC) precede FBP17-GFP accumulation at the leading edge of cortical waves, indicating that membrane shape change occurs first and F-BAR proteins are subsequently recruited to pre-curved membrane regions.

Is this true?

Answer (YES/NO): NO